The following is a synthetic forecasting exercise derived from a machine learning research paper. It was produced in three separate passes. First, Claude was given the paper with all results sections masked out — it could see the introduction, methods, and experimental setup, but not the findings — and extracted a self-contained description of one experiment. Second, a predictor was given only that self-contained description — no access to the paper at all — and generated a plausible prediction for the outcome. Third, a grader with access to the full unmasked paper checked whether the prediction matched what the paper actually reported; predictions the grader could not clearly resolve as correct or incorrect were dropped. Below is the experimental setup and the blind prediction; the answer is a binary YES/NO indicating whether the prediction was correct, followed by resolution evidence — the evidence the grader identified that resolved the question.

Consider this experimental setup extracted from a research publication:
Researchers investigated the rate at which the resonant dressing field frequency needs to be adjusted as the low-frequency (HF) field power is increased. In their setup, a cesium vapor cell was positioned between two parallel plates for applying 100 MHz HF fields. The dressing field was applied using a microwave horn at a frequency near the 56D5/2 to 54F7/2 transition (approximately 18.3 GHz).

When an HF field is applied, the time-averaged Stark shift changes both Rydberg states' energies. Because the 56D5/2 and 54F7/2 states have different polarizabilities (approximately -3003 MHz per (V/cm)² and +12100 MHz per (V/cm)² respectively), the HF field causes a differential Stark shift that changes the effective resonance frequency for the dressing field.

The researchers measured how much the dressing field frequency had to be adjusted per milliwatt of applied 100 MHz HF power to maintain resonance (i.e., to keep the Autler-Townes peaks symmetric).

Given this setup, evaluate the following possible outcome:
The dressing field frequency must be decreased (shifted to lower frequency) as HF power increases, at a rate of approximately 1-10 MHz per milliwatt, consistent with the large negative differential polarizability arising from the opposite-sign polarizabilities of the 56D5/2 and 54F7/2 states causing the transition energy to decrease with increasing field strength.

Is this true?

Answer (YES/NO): NO